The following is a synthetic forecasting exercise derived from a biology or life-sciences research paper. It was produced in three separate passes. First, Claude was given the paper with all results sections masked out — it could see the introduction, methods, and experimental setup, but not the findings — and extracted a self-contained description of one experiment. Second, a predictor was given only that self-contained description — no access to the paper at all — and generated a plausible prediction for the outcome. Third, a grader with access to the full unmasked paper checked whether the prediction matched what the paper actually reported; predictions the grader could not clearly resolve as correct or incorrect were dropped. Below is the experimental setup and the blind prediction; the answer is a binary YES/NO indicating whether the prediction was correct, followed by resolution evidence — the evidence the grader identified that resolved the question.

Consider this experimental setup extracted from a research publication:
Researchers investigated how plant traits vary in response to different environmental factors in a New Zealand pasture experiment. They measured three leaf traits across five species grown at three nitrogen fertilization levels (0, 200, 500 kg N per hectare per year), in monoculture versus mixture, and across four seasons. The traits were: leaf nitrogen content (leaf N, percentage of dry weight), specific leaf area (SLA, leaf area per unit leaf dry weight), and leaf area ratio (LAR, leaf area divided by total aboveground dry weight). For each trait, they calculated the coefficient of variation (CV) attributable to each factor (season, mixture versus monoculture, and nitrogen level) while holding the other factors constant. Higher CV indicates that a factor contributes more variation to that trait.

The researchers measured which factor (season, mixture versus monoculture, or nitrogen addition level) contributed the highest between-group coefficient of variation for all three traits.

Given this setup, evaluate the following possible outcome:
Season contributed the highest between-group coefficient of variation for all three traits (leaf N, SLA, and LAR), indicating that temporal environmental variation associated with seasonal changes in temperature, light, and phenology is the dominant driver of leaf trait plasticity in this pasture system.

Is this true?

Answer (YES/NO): YES